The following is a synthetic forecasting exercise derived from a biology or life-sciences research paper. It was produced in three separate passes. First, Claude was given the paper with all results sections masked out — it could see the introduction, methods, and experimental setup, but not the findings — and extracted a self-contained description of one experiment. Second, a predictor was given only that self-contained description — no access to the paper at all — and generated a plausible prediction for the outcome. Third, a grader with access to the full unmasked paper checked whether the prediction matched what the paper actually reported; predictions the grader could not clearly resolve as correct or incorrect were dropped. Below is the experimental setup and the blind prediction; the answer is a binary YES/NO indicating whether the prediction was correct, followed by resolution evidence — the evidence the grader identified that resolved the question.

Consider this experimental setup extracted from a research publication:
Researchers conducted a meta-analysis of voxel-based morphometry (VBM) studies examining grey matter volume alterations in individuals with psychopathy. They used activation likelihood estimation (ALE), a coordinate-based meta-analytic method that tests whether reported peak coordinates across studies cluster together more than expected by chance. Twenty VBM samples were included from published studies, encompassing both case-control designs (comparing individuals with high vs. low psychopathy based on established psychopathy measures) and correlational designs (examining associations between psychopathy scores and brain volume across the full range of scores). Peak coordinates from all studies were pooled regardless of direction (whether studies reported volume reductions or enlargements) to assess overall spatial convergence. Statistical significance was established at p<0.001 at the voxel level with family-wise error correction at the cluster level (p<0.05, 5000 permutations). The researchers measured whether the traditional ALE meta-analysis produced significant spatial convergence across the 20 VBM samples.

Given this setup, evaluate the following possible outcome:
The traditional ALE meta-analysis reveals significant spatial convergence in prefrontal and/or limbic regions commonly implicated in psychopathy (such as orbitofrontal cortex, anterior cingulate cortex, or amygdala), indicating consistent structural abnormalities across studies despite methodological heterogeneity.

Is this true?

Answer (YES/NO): NO